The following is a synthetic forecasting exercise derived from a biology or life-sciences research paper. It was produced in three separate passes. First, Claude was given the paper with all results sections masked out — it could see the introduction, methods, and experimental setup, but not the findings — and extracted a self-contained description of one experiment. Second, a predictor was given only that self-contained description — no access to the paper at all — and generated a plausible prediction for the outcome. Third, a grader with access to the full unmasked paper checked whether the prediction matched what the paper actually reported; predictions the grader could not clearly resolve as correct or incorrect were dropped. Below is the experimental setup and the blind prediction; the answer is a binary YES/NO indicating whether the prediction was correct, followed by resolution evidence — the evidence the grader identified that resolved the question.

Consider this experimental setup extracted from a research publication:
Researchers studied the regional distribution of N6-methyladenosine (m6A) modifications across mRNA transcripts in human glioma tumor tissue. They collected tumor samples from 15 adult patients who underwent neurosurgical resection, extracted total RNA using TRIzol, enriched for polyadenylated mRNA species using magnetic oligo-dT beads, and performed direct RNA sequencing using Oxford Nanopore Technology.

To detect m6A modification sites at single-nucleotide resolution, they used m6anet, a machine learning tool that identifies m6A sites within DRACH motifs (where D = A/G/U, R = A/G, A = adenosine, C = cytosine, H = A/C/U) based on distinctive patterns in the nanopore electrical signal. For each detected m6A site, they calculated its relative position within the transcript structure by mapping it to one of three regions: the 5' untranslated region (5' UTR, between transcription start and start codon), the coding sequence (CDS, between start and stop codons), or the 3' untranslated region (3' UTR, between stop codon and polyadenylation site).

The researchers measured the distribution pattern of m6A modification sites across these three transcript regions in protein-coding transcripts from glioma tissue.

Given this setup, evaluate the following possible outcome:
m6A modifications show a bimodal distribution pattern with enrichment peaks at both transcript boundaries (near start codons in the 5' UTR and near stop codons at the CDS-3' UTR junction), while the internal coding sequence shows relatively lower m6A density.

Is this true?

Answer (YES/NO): NO